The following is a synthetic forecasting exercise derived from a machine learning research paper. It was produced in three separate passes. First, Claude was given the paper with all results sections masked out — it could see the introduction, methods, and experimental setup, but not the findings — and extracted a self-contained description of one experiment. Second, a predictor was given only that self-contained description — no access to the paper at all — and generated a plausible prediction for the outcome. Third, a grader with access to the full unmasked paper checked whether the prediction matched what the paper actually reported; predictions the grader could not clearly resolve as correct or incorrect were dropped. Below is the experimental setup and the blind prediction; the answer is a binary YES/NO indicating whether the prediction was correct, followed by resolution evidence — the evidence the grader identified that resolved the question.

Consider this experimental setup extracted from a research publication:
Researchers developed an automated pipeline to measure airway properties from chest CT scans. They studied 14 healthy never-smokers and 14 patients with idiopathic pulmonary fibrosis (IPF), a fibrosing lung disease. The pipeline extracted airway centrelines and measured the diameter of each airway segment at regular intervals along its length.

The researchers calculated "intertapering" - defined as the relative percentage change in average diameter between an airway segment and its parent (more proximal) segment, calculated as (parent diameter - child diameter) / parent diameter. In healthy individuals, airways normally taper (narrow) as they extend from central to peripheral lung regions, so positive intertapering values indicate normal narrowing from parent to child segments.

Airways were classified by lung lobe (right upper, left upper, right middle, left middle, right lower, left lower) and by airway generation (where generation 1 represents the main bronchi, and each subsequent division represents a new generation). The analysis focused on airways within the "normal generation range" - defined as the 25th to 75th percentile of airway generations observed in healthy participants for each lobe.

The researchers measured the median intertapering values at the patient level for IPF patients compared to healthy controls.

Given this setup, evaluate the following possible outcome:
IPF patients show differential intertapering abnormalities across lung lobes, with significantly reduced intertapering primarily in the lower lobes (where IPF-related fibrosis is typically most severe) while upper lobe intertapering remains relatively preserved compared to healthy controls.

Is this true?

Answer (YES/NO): NO